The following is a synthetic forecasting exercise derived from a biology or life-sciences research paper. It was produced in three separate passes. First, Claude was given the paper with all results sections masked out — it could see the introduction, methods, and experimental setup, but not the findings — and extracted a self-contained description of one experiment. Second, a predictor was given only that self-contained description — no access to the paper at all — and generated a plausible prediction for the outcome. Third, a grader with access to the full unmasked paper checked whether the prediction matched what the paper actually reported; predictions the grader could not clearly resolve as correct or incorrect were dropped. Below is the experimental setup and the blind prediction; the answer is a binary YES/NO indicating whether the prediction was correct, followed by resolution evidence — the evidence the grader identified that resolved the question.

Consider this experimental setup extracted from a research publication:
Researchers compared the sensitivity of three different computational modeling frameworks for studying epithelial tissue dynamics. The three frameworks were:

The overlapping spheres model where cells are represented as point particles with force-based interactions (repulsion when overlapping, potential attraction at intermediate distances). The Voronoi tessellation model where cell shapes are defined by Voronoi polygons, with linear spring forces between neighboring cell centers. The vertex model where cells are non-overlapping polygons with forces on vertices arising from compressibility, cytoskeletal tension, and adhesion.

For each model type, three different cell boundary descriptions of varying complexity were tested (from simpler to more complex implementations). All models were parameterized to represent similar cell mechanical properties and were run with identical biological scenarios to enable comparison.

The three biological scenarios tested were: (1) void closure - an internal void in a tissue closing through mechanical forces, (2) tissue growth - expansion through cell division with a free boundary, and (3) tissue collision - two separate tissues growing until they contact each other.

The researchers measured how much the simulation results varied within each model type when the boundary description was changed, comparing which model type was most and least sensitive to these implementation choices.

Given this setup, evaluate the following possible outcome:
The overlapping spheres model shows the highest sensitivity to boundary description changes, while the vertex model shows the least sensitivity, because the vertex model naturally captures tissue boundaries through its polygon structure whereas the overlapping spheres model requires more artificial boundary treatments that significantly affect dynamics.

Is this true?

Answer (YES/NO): YES